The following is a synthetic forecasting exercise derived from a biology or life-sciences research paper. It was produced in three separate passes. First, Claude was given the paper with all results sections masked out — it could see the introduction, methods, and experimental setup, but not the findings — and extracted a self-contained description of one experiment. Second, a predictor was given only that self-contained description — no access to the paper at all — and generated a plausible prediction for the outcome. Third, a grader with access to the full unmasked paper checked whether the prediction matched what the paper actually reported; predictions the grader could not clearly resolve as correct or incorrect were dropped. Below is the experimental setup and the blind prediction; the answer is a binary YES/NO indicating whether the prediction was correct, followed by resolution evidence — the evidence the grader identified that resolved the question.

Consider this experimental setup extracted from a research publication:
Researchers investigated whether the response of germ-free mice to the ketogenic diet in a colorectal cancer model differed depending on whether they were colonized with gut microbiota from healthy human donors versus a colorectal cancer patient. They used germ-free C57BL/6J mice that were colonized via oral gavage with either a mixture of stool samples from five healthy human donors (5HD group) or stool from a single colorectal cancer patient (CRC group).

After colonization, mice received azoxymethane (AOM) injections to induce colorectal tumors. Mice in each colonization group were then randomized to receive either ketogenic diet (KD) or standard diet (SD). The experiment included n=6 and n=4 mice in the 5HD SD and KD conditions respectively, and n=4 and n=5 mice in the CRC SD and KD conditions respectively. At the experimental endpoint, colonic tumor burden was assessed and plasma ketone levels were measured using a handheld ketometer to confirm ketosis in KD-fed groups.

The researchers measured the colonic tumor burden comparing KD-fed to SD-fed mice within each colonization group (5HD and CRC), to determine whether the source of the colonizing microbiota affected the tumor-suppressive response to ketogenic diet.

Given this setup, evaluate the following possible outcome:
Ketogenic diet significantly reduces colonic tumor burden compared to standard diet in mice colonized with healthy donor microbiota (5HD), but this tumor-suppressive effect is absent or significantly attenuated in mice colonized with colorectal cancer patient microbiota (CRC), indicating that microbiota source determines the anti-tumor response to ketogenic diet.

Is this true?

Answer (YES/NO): NO